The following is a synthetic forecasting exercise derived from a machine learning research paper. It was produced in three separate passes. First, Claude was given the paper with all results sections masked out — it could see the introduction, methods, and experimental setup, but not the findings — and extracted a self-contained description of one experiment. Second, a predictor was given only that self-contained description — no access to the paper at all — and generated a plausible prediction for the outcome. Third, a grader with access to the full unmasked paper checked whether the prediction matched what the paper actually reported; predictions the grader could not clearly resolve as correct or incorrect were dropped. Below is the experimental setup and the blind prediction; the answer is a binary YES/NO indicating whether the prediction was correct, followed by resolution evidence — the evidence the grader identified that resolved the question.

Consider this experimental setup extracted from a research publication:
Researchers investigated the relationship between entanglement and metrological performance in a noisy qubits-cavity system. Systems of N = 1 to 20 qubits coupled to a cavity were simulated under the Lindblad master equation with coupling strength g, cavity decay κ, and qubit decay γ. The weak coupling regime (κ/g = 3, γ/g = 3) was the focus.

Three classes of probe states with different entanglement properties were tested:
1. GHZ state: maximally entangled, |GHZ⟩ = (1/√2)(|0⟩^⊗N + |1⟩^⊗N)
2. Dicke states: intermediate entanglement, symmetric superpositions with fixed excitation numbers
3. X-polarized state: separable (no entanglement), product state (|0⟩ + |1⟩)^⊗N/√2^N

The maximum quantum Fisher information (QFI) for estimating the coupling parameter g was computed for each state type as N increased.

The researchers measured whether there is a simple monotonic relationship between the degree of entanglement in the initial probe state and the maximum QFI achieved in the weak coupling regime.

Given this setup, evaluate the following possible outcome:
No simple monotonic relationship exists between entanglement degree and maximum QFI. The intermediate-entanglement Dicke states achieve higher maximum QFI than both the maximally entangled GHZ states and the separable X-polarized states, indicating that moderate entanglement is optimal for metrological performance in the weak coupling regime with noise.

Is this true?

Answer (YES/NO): NO